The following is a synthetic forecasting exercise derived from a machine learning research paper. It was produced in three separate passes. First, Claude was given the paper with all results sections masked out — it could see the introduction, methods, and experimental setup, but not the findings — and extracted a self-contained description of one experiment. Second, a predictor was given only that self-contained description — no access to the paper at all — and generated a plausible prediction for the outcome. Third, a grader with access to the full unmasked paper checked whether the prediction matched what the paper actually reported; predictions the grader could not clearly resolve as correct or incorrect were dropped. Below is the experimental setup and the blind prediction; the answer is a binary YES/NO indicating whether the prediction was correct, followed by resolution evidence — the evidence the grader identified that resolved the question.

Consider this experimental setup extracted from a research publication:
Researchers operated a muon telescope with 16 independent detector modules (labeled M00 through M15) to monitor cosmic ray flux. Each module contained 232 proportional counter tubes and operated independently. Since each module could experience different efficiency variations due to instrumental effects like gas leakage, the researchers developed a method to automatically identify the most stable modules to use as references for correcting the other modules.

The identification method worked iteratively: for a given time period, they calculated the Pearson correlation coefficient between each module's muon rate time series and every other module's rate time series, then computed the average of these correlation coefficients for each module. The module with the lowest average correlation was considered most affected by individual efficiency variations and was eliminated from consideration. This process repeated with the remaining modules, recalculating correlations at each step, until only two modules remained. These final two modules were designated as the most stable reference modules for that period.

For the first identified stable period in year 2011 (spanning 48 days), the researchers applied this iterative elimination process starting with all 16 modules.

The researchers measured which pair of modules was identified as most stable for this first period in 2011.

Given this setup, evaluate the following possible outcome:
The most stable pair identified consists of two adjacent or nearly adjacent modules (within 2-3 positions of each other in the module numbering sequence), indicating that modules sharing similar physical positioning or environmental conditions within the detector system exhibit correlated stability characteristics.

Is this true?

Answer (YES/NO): YES